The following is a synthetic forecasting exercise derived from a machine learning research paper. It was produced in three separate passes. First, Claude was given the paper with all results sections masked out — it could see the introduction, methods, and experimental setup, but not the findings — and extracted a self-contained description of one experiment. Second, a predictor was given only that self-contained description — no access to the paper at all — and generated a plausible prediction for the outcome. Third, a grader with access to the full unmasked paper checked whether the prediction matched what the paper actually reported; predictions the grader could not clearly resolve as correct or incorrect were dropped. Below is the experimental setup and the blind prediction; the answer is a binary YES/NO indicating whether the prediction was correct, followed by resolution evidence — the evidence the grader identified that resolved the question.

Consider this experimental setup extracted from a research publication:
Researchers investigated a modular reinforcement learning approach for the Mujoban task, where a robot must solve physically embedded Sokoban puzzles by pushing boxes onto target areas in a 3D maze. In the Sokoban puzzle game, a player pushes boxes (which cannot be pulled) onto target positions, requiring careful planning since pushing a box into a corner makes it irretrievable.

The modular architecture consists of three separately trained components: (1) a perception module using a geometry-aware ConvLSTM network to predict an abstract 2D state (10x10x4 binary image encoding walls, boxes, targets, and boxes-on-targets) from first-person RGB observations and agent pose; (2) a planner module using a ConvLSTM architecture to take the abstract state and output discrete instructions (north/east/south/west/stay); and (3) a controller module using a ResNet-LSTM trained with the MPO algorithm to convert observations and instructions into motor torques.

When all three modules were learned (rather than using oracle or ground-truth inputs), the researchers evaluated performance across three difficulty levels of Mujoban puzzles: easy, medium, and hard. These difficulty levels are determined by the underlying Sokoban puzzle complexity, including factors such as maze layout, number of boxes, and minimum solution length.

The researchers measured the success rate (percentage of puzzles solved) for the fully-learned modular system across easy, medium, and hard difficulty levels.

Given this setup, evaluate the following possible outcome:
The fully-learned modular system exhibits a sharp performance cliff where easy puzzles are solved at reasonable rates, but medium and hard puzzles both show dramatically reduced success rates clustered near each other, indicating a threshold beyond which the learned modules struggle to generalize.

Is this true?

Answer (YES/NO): NO